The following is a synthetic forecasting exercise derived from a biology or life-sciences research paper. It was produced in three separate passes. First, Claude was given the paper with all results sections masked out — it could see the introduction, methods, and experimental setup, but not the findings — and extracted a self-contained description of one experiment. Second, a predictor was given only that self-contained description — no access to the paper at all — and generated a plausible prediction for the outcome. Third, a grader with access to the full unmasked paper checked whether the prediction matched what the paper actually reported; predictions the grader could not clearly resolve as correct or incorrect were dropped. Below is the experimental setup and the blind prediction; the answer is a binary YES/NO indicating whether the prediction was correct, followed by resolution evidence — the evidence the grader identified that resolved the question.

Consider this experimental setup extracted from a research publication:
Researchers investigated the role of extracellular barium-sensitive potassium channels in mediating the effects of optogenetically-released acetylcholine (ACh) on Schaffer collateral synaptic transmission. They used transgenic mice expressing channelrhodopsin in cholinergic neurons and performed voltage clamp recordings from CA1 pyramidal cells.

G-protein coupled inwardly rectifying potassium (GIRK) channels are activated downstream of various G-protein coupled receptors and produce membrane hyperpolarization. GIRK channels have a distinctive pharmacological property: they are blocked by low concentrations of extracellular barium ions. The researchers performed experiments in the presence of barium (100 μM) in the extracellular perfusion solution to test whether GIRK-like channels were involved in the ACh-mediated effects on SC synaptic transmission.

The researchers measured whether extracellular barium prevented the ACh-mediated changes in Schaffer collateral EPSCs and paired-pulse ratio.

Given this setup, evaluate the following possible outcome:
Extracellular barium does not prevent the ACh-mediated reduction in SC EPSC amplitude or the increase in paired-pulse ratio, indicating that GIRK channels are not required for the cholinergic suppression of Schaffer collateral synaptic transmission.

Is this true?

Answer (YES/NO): NO